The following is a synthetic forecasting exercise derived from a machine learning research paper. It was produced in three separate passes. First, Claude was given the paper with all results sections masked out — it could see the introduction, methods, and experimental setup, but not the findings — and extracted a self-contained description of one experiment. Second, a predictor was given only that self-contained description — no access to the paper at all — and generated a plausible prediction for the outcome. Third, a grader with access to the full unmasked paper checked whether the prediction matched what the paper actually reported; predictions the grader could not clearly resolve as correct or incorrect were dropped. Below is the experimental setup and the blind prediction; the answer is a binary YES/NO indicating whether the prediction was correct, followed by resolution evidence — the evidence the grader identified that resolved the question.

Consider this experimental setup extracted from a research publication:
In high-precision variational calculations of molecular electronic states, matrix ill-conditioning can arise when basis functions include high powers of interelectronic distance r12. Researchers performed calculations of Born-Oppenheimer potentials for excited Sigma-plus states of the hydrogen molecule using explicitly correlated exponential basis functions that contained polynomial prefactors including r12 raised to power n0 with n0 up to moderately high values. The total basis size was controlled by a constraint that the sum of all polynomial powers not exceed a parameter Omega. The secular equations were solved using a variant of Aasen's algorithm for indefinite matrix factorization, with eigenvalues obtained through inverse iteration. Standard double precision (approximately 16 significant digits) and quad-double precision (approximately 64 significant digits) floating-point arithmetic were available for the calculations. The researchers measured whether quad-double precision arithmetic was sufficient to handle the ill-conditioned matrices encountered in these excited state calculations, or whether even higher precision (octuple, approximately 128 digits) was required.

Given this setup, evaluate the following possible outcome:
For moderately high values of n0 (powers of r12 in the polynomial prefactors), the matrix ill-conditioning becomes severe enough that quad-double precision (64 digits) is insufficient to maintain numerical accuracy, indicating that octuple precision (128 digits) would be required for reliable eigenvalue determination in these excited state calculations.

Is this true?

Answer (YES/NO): YES